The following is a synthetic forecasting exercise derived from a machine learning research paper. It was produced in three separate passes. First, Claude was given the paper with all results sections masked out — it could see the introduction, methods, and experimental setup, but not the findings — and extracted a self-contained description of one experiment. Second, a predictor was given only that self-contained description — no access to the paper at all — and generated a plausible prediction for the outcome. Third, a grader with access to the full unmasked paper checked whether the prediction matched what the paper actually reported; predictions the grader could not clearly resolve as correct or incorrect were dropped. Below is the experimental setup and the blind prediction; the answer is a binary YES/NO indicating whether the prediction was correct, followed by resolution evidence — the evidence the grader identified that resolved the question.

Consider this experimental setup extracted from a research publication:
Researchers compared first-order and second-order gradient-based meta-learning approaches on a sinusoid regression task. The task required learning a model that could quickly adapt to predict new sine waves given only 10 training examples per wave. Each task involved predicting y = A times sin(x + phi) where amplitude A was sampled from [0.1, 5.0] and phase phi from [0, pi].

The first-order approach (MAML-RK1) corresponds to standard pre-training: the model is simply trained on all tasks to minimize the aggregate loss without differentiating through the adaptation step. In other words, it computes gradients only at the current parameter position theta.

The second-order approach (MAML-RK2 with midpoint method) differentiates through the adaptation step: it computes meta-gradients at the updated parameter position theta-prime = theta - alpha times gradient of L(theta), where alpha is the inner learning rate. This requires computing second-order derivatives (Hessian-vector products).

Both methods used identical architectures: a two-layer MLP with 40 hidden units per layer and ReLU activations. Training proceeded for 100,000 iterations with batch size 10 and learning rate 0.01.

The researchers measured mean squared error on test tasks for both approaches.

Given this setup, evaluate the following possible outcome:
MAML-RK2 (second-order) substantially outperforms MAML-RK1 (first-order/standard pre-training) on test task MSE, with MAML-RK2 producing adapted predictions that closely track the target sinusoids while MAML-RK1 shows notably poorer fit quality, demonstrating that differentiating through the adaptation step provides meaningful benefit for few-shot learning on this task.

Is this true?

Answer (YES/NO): YES